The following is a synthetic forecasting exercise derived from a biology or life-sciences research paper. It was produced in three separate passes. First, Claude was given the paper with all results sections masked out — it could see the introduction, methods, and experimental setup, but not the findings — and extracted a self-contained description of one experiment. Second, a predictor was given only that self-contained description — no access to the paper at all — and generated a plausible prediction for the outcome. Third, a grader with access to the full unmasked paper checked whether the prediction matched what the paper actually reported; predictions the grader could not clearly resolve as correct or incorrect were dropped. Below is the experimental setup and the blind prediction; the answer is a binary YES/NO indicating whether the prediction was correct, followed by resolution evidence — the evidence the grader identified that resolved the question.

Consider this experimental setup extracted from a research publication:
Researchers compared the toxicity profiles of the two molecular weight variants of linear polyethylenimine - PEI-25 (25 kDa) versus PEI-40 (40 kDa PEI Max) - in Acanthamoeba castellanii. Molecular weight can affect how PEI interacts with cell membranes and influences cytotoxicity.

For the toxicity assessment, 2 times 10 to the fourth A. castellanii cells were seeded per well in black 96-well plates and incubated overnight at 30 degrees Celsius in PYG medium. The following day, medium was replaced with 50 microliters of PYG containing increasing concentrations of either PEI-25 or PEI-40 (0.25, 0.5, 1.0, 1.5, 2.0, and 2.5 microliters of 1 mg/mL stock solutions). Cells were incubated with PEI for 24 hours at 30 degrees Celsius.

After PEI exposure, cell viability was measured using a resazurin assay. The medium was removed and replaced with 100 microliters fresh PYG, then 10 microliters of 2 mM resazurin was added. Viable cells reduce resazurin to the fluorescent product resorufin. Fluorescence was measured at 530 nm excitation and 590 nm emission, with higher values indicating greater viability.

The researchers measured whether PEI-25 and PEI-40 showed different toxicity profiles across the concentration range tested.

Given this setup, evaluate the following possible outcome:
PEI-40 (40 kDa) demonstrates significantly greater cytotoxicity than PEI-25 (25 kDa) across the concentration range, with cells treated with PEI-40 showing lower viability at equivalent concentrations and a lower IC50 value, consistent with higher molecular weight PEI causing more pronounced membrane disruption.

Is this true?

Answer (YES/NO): NO